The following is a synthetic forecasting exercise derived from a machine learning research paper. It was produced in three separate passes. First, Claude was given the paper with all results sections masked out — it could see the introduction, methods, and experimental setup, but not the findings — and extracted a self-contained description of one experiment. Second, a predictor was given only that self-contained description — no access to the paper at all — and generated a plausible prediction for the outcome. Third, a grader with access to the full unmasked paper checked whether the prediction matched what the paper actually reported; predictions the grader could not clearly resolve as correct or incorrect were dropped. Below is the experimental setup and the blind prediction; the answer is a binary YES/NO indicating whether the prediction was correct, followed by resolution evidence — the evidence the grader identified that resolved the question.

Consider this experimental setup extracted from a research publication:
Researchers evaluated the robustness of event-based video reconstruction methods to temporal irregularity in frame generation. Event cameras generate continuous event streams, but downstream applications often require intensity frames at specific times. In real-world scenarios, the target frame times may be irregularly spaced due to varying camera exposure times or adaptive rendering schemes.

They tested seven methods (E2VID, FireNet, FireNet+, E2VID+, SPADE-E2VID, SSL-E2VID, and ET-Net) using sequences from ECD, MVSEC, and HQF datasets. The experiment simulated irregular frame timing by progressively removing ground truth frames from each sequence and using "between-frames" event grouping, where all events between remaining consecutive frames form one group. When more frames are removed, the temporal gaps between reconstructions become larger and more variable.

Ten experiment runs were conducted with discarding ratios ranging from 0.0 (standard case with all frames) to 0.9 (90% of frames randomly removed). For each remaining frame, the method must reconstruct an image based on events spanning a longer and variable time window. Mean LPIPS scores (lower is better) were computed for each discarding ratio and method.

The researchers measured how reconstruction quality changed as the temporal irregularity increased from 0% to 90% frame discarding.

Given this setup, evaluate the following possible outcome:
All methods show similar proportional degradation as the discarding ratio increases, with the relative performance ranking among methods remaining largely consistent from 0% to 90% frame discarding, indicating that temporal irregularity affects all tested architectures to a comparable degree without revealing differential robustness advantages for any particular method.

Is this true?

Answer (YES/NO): NO